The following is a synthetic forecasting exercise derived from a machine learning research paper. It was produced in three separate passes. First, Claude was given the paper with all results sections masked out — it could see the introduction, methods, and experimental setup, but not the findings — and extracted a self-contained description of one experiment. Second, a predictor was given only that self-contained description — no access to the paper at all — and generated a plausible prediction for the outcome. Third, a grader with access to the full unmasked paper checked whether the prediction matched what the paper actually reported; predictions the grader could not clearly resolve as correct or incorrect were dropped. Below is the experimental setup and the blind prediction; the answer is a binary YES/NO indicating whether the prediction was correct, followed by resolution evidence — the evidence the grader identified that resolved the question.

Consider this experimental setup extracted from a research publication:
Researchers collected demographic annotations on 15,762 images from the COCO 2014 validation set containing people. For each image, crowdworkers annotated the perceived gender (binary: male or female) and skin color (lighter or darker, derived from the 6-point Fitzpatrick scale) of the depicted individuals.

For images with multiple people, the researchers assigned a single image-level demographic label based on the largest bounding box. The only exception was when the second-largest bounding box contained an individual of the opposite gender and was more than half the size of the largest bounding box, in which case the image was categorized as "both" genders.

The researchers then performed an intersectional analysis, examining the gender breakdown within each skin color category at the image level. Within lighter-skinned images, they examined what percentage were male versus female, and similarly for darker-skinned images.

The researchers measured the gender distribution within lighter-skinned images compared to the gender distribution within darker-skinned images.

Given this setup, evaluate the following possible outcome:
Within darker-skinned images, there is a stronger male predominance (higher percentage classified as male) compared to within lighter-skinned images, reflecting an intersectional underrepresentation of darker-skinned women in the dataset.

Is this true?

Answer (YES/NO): YES